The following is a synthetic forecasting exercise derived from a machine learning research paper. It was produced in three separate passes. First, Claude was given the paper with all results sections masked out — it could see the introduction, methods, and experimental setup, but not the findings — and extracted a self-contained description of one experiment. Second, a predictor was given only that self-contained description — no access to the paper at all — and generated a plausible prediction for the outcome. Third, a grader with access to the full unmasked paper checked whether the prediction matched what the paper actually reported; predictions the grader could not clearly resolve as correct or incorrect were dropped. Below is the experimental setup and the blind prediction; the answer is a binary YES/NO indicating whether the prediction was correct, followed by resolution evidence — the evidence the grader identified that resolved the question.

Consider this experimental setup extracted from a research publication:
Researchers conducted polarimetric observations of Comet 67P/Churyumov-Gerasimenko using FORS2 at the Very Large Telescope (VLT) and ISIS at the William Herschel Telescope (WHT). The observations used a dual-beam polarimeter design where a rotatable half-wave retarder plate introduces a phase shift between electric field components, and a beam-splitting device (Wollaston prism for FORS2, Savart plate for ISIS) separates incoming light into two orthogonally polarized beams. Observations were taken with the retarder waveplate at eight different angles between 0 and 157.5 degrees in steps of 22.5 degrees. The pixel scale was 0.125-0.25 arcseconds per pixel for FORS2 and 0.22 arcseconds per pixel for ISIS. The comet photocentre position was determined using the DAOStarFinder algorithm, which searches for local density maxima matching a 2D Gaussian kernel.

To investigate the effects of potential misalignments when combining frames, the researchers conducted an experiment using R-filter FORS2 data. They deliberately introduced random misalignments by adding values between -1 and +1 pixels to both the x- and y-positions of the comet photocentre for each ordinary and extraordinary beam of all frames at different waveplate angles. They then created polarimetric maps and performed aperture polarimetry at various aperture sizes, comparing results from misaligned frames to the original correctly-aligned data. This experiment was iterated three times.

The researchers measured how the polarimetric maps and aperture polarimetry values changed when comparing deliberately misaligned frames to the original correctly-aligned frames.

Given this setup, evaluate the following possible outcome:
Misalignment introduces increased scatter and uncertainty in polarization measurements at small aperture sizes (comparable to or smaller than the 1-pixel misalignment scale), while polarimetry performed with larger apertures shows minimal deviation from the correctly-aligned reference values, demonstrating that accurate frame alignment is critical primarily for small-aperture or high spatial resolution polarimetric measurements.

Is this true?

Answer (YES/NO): YES